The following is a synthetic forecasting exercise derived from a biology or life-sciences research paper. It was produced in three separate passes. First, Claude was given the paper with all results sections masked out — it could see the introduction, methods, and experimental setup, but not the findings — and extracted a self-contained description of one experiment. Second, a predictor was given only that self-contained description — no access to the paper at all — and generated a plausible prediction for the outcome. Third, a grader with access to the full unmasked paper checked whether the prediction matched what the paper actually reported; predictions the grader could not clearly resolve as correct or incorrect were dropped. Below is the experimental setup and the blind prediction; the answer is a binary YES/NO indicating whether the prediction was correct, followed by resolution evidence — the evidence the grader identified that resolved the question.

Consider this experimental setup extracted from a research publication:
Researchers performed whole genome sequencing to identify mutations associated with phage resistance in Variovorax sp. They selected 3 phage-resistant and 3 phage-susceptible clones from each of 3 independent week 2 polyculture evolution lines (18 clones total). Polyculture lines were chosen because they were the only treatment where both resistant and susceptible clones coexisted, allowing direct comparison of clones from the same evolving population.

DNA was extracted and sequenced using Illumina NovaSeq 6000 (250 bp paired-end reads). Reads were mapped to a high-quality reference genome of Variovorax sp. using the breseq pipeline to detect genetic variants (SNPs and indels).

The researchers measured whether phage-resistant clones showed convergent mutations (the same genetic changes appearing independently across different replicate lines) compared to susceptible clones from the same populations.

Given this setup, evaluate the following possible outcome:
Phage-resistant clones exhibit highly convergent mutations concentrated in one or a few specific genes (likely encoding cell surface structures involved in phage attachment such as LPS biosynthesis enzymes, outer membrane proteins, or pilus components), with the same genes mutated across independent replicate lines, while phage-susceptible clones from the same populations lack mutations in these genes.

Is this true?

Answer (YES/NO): NO